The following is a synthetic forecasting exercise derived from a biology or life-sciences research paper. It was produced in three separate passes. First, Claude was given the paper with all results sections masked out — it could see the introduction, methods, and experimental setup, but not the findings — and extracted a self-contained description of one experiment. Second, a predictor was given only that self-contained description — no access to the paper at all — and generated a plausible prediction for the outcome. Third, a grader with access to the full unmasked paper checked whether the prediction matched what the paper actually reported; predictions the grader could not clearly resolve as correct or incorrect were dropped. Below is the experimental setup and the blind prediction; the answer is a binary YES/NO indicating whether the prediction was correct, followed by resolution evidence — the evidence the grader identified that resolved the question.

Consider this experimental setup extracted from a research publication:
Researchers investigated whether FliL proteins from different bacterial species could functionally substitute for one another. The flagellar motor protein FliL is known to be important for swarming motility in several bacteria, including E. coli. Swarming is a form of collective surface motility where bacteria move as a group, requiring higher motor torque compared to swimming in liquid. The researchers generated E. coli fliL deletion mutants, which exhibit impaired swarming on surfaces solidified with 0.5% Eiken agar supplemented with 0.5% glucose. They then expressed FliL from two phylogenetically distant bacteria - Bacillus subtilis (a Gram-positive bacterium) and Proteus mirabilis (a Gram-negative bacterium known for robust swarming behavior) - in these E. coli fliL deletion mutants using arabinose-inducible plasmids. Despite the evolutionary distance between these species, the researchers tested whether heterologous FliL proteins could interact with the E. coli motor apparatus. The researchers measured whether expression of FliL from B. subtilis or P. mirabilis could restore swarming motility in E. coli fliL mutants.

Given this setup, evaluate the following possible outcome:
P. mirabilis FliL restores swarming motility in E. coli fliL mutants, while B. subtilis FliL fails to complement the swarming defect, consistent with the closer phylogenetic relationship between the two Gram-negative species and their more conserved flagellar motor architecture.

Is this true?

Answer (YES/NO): NO